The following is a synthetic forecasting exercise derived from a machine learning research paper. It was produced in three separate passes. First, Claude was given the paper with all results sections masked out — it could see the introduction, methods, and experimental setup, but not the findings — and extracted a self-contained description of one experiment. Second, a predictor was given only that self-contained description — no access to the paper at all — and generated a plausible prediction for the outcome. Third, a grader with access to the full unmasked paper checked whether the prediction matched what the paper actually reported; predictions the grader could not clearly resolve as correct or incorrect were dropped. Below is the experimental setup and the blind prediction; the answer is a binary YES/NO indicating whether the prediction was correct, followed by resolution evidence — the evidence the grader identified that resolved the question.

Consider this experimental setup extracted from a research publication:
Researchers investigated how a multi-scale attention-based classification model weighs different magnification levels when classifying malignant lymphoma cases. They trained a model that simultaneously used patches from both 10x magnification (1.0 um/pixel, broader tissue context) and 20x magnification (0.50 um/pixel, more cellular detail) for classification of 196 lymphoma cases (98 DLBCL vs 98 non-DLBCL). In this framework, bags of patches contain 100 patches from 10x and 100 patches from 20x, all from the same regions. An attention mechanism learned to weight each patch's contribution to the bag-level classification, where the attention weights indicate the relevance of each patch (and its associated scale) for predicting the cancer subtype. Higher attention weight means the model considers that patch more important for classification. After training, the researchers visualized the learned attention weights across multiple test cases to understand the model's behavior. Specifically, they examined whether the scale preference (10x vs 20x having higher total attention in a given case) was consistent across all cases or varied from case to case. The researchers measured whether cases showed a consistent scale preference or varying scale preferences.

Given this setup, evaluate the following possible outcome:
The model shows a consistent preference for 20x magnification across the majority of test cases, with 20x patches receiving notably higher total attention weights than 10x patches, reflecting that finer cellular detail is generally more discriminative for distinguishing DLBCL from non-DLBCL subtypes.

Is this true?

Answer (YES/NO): NO